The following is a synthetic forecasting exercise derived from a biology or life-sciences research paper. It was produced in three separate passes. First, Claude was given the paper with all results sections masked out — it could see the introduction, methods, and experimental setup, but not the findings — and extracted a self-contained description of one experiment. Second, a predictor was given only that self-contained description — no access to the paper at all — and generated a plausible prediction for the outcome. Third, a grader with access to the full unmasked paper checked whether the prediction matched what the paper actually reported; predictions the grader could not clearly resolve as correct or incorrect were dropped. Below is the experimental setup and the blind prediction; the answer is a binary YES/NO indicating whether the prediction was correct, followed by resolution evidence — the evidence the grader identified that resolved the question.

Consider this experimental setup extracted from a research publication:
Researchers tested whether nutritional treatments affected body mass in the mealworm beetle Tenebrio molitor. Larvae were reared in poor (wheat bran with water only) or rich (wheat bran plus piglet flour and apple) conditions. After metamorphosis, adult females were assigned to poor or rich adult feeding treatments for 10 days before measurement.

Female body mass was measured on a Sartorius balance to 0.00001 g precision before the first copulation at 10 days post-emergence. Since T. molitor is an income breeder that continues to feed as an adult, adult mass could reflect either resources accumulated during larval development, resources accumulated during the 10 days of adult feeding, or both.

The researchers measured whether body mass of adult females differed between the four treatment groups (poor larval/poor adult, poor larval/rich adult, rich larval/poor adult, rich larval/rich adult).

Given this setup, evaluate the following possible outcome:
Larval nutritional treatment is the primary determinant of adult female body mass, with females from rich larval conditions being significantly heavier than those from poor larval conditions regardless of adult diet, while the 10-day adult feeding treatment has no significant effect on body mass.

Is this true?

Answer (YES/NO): NO